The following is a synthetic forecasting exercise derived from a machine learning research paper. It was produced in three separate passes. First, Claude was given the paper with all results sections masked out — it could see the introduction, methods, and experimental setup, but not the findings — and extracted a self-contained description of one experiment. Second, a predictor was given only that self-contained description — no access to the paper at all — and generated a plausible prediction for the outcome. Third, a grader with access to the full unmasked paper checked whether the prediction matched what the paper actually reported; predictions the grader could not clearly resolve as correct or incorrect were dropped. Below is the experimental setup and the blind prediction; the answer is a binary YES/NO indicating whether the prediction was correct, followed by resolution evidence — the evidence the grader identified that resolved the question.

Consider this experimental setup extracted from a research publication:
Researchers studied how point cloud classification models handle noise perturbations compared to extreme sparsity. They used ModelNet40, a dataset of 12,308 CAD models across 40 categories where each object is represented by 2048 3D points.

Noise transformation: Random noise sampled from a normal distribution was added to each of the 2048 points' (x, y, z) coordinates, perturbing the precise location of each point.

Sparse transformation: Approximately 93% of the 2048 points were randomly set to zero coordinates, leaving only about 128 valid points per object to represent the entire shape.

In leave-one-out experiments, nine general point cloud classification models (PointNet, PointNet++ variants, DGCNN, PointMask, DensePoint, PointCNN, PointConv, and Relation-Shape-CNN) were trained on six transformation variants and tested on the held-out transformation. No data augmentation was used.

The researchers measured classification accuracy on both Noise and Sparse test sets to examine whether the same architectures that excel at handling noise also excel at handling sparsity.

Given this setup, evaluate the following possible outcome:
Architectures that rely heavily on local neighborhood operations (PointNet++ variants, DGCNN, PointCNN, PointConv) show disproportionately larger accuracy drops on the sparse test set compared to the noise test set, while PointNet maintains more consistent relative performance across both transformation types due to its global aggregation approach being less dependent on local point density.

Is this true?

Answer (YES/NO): YES